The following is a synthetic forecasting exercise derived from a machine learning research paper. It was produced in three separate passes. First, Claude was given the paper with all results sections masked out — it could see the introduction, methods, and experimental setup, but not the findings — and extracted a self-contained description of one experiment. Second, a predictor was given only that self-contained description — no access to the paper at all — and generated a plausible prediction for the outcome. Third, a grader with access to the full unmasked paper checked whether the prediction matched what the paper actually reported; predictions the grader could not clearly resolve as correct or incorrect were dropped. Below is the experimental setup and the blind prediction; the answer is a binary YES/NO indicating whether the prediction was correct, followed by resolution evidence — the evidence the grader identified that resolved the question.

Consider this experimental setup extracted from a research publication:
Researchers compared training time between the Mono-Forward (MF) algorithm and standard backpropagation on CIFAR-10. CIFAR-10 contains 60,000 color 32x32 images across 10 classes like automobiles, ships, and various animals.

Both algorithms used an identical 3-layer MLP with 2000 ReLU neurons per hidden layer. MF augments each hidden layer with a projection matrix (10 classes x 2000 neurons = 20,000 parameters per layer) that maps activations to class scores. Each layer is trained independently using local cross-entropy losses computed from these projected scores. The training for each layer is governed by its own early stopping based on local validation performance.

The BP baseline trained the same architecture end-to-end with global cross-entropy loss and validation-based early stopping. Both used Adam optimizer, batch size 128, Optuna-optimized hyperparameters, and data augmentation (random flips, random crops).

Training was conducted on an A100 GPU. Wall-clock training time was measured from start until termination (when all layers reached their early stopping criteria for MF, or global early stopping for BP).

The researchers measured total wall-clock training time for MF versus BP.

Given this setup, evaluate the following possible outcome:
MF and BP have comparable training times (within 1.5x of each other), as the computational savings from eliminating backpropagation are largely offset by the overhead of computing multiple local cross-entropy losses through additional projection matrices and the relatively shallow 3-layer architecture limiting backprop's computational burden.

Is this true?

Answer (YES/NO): NO